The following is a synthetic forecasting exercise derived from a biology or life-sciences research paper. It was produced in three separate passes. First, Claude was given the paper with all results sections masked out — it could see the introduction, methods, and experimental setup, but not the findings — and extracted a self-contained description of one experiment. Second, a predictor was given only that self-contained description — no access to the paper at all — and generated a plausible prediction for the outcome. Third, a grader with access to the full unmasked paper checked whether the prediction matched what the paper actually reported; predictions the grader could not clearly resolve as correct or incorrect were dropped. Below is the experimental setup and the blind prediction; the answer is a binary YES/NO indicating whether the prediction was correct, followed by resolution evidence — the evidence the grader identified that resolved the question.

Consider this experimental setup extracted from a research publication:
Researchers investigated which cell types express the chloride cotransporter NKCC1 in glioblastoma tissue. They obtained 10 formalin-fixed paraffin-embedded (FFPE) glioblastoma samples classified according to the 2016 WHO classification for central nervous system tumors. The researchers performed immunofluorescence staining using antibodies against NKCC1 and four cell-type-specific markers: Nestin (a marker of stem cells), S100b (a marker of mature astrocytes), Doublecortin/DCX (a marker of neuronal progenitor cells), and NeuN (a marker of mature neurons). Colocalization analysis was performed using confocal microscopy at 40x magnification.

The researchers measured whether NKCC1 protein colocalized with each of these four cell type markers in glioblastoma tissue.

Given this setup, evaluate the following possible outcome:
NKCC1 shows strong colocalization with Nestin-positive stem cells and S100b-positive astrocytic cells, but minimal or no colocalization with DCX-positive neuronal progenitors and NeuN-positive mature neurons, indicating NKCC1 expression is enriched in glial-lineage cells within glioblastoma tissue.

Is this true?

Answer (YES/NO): NO